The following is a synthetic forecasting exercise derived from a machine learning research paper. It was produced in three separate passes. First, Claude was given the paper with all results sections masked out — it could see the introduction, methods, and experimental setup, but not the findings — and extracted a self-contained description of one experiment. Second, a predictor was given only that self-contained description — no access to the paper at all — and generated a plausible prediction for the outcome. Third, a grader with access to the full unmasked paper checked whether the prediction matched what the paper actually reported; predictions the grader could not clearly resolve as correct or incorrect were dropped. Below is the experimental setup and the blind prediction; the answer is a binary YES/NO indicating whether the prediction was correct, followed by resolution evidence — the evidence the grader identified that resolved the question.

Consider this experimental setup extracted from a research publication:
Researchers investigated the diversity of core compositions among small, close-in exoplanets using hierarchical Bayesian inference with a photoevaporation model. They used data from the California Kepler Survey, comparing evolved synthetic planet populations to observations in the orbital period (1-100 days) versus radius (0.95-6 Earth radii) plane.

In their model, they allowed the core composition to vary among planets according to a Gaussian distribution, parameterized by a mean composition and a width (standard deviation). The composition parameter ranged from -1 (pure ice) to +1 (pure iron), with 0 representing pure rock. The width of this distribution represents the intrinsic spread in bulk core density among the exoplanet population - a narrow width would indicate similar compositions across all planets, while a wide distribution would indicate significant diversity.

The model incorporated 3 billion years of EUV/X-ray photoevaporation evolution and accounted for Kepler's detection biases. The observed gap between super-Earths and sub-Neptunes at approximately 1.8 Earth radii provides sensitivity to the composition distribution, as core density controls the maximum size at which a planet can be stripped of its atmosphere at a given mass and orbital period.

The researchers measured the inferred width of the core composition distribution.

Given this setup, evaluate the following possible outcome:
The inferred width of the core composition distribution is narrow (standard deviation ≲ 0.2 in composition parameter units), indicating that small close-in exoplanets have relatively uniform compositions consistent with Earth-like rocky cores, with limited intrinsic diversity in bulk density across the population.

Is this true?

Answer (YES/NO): YES